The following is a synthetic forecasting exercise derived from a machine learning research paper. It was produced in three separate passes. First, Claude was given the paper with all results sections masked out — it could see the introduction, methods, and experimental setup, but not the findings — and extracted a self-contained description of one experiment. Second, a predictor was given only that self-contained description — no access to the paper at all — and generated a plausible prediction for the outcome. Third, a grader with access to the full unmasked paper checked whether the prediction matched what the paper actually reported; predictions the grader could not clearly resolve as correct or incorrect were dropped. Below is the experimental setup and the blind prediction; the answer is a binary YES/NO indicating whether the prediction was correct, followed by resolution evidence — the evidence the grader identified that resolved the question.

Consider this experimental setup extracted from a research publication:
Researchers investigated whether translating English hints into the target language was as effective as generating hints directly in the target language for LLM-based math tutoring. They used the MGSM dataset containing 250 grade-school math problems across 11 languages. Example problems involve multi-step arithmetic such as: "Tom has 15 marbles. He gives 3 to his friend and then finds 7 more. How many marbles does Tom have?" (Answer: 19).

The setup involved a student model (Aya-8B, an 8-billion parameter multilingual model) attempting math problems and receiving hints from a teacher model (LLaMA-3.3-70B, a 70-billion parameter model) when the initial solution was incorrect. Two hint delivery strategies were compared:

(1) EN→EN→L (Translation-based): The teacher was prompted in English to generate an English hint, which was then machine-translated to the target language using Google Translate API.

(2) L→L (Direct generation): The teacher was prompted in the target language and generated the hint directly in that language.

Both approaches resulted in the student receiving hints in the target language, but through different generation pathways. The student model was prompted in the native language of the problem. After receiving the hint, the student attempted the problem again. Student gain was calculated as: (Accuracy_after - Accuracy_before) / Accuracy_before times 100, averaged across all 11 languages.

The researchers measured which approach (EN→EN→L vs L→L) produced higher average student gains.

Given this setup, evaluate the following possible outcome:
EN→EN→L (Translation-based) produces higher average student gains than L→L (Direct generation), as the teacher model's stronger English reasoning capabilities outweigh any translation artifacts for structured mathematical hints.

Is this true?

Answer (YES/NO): NO